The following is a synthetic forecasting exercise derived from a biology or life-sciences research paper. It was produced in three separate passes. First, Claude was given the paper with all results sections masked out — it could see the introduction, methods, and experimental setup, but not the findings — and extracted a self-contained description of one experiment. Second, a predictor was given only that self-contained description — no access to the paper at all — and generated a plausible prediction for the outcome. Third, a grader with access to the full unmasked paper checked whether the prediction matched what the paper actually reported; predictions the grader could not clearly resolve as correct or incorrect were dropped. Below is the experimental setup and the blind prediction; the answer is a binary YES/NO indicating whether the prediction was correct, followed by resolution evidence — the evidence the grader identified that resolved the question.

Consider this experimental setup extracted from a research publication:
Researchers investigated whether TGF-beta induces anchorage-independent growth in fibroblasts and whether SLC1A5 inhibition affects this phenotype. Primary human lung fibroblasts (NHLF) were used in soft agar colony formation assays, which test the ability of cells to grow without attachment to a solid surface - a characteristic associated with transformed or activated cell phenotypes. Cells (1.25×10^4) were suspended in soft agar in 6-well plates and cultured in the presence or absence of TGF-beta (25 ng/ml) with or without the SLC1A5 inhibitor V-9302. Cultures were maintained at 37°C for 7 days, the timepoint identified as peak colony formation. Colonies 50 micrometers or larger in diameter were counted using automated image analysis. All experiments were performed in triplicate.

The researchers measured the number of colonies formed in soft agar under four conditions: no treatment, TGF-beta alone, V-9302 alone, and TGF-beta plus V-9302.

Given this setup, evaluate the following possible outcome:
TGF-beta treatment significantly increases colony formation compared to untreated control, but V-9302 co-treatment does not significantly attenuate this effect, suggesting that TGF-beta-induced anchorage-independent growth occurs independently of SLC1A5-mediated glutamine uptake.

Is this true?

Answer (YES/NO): NO